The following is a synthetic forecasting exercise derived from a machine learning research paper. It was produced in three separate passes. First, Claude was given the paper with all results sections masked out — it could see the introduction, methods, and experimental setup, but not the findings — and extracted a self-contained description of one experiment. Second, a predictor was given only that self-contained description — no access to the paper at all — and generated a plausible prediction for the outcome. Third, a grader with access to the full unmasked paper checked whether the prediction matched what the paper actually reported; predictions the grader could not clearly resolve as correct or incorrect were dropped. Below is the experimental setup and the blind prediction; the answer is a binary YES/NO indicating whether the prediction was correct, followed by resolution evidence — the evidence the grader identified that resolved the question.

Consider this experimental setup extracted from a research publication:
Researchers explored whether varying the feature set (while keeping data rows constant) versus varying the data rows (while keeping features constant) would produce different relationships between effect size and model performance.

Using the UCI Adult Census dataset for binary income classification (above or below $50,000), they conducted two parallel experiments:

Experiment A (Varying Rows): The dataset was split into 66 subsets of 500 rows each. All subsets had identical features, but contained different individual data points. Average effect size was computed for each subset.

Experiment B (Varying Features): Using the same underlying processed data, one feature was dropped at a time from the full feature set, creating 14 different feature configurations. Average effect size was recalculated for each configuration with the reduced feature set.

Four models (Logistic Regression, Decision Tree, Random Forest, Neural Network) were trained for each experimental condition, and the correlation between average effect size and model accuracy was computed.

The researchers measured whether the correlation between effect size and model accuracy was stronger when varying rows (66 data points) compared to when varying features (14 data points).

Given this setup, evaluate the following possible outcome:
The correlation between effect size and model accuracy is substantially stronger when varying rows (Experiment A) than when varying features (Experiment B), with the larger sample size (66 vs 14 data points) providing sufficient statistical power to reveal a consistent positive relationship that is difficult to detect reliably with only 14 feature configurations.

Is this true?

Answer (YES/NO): NO